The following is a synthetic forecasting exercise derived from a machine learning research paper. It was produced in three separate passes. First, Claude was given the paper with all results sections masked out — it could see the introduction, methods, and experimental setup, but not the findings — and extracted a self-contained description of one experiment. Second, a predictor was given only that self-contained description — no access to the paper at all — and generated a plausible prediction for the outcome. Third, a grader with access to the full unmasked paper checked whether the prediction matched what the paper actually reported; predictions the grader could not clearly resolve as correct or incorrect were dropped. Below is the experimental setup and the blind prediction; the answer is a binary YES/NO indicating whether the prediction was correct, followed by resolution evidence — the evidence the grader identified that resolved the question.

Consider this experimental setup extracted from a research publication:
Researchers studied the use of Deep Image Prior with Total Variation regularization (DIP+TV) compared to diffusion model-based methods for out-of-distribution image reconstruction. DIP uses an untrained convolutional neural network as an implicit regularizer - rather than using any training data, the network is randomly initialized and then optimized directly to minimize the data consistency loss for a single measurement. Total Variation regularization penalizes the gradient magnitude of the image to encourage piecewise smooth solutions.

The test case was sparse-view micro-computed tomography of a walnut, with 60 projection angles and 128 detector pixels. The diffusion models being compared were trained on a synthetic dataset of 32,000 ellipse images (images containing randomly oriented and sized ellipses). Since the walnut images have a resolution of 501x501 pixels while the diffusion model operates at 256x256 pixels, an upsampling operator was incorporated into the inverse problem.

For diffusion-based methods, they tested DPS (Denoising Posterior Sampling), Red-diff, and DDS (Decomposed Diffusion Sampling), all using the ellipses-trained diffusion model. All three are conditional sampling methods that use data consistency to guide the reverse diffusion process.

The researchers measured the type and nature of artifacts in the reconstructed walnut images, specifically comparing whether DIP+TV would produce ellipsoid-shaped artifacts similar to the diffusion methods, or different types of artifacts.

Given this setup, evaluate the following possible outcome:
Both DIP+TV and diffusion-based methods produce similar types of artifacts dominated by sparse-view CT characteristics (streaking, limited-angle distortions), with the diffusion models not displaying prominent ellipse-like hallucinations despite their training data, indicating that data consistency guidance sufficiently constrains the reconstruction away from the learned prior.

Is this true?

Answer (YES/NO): NO